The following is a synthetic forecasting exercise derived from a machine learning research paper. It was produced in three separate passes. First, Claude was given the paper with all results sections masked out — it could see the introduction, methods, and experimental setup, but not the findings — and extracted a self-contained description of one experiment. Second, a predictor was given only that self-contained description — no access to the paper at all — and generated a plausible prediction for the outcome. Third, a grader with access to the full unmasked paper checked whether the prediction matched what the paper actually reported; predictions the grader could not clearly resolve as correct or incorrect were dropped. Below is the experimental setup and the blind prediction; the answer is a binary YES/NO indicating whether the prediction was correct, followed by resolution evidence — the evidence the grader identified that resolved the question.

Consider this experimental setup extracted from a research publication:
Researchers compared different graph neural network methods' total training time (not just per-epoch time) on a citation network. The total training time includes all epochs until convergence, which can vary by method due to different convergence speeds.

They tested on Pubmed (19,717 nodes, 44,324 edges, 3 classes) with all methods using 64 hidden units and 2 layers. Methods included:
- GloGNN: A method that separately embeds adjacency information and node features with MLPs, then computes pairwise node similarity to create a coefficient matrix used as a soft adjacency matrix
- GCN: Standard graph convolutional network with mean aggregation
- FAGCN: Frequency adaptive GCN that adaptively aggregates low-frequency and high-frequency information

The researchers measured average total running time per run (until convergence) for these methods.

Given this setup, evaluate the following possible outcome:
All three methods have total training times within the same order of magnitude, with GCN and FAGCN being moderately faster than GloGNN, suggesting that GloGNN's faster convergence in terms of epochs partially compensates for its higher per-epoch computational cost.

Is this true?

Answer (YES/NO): NO